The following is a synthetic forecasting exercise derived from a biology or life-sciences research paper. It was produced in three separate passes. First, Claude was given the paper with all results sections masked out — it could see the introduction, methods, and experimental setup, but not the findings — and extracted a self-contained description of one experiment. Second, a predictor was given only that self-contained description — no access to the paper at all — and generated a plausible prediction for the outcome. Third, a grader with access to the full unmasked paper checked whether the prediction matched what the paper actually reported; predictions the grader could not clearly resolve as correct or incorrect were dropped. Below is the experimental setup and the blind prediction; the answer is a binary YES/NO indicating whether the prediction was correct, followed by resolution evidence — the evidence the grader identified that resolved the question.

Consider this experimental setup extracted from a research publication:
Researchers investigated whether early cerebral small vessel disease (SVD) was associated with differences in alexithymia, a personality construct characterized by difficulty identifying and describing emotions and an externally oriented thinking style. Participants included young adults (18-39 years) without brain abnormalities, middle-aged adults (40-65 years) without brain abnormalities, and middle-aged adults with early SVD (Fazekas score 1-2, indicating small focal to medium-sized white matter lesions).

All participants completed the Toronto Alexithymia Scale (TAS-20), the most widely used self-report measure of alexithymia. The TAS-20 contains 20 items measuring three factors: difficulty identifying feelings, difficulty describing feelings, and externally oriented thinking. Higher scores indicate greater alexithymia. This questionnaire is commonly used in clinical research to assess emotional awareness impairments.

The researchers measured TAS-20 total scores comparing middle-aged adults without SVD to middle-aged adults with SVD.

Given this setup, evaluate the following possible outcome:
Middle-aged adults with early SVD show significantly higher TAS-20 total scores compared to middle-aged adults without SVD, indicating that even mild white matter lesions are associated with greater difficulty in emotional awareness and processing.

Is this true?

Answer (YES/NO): YES